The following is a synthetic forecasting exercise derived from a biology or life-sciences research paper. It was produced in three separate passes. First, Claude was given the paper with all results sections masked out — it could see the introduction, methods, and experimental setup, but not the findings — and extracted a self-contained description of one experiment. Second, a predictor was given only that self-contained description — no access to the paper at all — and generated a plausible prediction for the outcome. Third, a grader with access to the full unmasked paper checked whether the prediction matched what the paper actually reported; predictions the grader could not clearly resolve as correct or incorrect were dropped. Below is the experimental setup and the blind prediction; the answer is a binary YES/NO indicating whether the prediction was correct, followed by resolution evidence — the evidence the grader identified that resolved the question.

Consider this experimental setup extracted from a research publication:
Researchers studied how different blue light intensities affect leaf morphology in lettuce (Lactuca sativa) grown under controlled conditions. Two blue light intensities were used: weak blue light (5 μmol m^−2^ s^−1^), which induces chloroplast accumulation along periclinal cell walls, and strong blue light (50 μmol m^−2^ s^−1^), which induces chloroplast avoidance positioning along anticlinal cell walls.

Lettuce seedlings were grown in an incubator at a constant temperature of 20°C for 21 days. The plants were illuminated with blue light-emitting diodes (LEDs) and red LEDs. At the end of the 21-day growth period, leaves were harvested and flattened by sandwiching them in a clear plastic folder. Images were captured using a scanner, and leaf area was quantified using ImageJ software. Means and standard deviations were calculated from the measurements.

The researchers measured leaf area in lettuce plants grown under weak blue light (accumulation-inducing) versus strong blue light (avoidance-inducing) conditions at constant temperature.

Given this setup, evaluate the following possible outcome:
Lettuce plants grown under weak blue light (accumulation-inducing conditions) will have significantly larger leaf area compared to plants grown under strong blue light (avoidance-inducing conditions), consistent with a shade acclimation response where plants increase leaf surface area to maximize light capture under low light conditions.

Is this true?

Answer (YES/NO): YES